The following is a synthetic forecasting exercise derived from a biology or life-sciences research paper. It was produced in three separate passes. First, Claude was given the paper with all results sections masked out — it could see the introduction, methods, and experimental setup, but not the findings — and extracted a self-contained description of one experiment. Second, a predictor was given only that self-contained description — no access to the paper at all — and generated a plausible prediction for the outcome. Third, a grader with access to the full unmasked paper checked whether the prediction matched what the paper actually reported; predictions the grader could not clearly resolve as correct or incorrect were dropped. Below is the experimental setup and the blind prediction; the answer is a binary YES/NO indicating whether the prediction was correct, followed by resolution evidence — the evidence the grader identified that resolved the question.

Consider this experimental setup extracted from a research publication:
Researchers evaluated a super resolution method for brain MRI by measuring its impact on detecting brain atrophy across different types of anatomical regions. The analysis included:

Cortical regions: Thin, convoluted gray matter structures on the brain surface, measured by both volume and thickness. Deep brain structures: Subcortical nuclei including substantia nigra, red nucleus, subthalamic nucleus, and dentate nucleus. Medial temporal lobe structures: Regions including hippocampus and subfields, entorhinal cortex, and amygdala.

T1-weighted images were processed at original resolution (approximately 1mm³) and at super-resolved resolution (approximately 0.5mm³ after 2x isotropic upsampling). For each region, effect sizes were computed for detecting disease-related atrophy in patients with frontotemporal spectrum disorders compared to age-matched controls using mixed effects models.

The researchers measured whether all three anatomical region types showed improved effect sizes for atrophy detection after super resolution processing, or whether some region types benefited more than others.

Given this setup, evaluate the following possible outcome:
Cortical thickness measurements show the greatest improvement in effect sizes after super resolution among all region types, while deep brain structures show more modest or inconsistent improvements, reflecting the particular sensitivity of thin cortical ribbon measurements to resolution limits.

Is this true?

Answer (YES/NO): NO